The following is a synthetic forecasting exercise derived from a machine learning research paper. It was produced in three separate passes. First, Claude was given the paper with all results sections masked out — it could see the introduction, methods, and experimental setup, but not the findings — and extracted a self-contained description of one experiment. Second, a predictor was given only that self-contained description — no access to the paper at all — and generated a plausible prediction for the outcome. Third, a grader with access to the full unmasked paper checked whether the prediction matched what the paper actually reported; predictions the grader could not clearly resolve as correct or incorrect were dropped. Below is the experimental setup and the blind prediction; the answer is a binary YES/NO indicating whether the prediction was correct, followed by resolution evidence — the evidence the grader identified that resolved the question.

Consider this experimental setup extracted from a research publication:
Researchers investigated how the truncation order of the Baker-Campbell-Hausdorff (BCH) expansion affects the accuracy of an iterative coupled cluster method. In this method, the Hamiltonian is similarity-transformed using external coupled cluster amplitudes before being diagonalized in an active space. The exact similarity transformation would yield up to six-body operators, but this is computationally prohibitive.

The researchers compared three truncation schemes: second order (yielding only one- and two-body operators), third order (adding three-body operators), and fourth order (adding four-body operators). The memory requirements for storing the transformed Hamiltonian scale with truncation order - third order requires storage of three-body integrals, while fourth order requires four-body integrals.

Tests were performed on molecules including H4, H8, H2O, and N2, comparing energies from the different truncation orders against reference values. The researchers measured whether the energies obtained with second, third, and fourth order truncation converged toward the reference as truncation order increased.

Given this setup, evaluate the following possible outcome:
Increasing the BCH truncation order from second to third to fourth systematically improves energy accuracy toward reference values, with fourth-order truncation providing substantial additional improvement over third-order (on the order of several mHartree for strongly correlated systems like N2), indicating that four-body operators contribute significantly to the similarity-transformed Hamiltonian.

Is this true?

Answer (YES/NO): NO